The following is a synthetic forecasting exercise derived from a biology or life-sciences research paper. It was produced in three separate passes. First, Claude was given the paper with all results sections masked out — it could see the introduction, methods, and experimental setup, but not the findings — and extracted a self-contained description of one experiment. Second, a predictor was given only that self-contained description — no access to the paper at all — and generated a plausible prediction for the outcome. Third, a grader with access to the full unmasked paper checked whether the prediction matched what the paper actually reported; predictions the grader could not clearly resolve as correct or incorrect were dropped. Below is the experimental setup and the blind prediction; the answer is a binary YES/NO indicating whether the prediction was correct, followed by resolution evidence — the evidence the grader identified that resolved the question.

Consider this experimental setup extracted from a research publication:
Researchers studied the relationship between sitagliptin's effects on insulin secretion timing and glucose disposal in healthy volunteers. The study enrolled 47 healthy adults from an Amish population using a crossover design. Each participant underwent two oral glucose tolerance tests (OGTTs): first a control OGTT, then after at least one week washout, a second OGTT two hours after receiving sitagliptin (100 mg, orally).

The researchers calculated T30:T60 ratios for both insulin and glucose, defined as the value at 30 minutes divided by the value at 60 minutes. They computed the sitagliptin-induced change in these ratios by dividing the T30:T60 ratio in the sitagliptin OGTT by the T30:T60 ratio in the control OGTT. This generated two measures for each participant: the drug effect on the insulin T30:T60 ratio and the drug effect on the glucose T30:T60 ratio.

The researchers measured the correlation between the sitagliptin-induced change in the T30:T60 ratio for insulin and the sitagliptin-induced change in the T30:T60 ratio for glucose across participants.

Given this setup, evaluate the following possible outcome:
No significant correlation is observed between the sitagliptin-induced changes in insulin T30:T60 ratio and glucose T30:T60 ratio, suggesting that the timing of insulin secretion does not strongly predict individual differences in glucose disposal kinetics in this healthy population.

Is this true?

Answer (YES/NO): NO